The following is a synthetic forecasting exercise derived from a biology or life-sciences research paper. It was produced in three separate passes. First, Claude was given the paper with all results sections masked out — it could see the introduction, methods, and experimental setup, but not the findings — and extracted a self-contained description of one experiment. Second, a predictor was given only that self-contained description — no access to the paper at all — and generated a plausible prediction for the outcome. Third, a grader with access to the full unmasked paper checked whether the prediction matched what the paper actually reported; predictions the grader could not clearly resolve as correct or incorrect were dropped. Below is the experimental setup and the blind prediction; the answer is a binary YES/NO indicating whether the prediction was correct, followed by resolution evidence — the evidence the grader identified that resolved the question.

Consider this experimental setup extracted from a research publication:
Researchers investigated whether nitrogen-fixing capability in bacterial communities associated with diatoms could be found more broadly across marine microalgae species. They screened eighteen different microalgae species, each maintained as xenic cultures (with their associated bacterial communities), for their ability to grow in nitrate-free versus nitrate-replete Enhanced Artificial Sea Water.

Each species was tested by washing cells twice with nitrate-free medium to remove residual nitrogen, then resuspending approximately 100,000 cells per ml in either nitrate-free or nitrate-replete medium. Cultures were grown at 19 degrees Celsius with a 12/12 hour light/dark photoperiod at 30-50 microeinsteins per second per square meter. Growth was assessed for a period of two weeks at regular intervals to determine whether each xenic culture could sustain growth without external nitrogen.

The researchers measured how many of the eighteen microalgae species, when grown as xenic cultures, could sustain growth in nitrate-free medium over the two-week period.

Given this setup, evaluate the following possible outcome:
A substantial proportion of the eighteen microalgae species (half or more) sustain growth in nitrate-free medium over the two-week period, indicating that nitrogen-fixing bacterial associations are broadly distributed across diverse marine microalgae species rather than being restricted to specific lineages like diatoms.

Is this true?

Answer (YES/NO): NO